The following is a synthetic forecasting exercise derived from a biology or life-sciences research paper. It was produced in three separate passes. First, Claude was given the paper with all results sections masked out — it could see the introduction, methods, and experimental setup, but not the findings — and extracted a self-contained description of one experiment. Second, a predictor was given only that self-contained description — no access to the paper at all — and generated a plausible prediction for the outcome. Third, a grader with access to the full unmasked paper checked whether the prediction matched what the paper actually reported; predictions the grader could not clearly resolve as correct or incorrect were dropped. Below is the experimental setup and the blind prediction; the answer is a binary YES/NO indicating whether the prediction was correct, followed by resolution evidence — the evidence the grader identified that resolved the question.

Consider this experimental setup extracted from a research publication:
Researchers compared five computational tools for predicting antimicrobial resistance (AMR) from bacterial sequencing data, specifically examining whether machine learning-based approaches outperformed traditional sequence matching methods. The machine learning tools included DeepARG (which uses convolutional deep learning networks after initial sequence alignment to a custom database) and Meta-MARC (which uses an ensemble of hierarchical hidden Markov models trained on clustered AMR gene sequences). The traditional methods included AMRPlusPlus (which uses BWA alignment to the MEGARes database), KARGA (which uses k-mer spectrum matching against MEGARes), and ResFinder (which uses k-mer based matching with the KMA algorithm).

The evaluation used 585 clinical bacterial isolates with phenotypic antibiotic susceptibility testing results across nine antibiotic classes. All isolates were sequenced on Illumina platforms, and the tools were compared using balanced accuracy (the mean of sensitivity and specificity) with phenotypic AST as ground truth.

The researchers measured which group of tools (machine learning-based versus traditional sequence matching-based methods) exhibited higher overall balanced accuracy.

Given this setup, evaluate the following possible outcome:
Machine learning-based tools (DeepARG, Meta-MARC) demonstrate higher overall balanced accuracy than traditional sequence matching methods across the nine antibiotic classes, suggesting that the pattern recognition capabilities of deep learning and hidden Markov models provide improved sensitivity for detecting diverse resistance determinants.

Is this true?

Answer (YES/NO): NO